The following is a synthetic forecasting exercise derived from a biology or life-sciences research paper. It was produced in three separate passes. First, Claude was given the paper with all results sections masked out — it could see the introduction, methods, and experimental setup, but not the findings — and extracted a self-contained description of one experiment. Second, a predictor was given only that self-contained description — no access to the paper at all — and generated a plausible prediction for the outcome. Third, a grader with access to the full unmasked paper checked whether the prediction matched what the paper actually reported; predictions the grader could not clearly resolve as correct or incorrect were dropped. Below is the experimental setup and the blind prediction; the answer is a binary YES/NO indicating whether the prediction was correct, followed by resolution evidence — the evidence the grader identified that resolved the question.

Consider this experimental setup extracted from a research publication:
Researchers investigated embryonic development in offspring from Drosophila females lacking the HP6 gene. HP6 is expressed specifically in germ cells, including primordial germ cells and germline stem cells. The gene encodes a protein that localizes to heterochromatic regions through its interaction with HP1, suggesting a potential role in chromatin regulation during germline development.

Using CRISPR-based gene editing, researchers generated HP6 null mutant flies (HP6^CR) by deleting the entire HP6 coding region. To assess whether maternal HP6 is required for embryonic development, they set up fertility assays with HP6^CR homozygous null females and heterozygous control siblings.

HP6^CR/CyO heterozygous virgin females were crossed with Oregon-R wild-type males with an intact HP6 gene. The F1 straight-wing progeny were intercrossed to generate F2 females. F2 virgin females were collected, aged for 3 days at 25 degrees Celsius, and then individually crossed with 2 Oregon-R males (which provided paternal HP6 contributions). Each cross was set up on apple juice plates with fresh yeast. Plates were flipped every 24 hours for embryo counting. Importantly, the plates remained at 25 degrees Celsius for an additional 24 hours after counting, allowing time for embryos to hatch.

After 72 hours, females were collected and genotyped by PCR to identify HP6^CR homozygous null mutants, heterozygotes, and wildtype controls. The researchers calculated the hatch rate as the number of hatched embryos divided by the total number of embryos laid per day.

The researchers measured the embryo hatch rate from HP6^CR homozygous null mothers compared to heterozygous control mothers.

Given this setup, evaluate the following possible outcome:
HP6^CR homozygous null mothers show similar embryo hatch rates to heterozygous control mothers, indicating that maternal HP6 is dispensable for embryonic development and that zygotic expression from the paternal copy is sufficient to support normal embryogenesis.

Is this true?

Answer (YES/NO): NO